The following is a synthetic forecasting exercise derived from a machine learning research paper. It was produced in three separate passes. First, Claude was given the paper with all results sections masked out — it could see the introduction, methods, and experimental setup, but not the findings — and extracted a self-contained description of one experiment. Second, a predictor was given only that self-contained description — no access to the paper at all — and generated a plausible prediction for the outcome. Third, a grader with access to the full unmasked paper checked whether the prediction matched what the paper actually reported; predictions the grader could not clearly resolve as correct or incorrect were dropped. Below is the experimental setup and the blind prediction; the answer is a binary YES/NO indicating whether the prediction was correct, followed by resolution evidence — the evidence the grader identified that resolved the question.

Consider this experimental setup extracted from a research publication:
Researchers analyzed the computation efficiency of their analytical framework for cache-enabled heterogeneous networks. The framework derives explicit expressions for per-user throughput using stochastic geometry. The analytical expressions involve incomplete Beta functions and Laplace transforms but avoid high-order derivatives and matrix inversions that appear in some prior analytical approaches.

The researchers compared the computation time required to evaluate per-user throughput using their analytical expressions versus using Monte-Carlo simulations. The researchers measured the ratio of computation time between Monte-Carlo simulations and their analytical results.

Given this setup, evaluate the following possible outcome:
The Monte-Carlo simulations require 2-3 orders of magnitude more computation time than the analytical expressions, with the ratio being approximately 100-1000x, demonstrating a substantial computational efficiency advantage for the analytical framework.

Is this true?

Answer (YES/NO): YES